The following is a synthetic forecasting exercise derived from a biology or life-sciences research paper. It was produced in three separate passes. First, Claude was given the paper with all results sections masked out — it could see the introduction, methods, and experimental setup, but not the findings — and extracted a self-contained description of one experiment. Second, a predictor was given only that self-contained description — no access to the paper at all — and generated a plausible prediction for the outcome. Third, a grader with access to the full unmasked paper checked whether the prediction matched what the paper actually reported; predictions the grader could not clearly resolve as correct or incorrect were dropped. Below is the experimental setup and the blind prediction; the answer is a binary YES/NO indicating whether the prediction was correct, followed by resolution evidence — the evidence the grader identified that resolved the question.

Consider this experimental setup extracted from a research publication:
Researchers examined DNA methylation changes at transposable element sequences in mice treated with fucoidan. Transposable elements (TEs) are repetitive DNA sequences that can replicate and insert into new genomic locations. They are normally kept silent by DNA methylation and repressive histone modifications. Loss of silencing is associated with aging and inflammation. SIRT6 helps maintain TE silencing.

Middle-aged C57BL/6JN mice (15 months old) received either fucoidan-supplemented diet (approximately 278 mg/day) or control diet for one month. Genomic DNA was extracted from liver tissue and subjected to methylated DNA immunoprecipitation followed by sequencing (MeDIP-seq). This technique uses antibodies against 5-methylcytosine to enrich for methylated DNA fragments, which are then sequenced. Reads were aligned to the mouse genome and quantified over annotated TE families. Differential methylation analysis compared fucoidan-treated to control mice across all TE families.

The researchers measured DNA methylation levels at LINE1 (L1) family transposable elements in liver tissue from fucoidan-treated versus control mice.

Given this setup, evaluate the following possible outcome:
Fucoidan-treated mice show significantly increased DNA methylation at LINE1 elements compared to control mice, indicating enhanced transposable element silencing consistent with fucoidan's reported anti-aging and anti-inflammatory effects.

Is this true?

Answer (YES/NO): NO